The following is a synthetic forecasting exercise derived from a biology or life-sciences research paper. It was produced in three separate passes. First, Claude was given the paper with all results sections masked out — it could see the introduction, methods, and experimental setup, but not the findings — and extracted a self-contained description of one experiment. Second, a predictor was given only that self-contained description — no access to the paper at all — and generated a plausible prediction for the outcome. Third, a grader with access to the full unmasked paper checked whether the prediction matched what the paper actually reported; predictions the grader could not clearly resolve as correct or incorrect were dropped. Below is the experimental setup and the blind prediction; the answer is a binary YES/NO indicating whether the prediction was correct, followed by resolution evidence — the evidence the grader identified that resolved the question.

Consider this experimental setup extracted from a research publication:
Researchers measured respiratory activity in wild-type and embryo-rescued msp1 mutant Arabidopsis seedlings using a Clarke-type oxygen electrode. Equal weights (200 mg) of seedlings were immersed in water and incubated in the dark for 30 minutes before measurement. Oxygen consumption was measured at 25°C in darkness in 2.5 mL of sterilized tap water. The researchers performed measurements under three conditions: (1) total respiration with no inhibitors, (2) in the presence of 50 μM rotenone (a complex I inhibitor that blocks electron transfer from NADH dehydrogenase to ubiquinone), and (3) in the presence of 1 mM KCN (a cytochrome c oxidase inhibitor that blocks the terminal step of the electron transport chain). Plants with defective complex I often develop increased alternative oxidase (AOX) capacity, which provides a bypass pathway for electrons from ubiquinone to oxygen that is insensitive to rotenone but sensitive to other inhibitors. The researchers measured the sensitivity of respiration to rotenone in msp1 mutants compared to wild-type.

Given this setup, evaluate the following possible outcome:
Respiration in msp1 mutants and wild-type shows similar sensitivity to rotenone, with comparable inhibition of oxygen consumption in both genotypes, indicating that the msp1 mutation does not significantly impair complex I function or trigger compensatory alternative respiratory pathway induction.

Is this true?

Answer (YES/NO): NO